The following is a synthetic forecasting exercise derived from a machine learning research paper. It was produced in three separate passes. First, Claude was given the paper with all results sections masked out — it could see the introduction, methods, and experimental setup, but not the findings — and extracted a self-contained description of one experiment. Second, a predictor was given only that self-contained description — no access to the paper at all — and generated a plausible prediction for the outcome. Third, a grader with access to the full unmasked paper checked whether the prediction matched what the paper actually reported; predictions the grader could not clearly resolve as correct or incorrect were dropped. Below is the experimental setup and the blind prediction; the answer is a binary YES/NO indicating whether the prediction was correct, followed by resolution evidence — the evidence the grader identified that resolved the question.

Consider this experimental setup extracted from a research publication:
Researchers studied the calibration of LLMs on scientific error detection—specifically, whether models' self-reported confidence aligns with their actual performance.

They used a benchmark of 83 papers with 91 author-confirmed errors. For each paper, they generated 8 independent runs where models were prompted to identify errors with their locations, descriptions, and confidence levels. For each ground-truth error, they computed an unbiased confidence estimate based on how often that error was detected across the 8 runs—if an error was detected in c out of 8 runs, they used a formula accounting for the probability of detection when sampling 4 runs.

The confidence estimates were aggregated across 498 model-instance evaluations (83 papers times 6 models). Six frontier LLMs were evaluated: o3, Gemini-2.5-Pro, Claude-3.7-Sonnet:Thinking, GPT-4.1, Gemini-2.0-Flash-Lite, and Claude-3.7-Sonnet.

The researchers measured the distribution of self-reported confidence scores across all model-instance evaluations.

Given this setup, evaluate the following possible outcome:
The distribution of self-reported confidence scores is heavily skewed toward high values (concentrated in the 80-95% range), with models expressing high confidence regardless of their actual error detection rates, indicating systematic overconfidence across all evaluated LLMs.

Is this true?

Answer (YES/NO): NO